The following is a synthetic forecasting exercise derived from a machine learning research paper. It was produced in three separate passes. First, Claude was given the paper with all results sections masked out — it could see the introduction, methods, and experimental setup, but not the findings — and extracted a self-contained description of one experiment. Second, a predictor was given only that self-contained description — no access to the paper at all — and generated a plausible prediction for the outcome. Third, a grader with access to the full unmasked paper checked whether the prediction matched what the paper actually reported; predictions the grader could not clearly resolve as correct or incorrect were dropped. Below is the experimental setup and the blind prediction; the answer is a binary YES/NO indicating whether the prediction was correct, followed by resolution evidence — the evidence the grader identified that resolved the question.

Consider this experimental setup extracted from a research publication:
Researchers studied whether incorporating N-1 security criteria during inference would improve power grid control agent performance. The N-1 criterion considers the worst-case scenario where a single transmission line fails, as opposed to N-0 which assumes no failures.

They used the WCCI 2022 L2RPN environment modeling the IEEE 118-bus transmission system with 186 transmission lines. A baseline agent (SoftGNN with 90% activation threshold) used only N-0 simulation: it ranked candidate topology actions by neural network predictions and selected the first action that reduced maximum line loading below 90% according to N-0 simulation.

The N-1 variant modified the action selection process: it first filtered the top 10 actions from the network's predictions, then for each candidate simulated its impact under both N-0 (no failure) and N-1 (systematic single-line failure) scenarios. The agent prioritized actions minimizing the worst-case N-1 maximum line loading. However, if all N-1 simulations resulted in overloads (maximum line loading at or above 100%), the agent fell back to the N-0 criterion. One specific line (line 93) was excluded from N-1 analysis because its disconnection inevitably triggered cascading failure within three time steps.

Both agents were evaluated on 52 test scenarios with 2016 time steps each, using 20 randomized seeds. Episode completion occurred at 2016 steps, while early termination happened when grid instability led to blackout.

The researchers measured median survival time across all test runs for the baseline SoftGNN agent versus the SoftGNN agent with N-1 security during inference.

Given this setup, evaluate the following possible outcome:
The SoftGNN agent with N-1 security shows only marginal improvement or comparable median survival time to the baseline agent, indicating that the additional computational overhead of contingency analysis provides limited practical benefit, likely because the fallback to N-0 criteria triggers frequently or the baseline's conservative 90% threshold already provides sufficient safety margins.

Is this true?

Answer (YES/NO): NO